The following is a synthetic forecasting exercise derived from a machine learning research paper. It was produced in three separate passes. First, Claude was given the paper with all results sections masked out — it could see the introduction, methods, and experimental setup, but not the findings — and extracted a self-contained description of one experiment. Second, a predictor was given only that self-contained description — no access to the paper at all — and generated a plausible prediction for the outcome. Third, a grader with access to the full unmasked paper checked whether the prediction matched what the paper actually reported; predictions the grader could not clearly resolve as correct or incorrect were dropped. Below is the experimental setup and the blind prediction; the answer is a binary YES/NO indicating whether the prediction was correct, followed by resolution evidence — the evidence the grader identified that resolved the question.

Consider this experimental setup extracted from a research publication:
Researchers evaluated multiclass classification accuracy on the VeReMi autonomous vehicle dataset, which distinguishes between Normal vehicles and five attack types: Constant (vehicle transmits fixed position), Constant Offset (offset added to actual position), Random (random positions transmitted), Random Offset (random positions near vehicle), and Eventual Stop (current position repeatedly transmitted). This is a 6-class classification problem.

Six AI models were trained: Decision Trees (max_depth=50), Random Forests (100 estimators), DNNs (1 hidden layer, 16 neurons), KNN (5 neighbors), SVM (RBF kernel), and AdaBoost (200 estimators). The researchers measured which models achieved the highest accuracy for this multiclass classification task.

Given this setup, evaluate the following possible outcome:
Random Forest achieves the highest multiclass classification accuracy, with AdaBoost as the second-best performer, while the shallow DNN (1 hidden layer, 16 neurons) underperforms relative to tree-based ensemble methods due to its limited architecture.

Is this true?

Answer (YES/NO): NO